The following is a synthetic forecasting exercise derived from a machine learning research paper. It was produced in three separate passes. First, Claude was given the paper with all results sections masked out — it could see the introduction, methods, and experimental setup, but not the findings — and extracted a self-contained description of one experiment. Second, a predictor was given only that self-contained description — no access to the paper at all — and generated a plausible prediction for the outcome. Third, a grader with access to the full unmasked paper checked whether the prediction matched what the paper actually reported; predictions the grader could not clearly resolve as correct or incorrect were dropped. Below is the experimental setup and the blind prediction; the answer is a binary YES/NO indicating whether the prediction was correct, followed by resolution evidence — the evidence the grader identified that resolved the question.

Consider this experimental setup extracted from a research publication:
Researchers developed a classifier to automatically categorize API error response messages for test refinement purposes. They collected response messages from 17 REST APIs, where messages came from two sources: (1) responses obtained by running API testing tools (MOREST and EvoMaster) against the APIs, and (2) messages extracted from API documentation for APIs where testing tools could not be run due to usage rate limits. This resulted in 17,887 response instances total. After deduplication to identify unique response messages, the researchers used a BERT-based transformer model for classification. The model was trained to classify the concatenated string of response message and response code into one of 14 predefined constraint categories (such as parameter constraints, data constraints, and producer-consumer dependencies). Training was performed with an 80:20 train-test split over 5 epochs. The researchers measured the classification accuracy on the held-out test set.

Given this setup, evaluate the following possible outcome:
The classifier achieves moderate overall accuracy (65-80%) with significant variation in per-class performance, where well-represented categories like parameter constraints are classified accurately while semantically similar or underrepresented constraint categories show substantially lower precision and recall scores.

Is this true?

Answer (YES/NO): NO